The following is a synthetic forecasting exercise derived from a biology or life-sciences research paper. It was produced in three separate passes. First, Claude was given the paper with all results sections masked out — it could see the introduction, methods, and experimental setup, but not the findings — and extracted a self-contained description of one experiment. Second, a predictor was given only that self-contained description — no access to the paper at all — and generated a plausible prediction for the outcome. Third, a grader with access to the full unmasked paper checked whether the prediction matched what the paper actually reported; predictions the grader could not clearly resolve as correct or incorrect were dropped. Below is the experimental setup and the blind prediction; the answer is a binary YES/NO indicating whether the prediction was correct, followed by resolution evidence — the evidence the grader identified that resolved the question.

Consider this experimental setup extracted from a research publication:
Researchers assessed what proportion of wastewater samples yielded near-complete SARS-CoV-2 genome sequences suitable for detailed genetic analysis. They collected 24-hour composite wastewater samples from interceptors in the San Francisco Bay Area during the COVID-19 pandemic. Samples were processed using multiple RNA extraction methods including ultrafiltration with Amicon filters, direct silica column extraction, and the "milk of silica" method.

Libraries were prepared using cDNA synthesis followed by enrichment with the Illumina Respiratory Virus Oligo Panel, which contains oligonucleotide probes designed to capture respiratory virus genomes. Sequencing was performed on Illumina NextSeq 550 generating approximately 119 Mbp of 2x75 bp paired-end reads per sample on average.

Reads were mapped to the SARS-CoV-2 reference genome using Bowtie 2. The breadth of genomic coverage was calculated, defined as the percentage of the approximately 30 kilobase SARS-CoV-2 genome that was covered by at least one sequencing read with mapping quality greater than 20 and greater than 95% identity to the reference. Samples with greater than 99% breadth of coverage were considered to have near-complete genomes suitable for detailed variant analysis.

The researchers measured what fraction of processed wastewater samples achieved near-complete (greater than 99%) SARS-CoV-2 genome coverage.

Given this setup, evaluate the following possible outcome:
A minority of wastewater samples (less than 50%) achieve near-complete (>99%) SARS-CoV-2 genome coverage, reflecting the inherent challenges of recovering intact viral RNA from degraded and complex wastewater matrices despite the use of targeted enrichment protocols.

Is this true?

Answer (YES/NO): YES